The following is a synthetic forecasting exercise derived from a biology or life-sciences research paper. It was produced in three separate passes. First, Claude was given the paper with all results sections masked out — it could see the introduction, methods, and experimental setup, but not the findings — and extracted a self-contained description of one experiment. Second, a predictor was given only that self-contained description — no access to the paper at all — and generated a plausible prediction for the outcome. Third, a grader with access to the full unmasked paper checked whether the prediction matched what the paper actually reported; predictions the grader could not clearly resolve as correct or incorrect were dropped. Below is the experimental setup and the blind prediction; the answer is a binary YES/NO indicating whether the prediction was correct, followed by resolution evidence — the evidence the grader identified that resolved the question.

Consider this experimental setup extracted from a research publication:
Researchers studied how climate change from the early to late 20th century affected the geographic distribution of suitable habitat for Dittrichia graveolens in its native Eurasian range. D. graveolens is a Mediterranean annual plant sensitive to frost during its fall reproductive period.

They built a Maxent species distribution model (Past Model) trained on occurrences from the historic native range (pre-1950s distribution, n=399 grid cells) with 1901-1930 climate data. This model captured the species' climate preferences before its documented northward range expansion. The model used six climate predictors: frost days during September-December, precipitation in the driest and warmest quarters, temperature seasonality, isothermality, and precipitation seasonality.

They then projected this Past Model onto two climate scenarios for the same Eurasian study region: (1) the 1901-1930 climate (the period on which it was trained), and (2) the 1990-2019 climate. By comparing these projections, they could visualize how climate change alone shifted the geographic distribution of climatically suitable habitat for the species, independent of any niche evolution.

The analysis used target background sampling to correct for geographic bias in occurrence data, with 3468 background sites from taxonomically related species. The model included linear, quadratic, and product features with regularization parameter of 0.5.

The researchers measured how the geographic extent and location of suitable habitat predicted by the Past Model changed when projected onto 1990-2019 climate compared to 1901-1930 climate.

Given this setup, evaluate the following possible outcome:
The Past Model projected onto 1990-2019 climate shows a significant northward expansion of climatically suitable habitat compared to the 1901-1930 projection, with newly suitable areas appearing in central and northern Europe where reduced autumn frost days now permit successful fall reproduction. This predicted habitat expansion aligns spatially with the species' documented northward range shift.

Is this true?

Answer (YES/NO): NO